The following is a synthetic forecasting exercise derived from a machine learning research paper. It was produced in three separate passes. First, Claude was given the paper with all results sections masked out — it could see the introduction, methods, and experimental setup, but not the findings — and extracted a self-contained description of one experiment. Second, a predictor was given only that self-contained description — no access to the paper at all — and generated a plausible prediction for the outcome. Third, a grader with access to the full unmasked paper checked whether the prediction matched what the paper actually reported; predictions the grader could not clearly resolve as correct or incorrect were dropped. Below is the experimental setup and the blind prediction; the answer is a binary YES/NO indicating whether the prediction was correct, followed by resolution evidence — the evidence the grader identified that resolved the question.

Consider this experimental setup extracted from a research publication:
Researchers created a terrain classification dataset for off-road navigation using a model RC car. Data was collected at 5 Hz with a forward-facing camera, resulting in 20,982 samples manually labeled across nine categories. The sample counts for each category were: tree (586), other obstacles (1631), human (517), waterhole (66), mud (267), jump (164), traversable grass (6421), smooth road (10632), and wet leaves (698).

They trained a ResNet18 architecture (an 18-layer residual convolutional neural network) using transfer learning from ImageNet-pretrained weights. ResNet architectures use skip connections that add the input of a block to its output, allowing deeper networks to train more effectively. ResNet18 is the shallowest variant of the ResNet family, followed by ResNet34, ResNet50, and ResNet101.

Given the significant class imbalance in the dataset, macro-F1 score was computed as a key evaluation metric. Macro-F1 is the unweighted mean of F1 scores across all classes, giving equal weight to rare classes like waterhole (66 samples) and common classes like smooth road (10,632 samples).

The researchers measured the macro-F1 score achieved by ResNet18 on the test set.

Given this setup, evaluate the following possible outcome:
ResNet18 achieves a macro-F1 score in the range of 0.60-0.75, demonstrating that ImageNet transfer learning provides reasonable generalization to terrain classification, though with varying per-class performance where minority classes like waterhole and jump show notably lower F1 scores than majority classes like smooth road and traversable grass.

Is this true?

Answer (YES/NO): NO